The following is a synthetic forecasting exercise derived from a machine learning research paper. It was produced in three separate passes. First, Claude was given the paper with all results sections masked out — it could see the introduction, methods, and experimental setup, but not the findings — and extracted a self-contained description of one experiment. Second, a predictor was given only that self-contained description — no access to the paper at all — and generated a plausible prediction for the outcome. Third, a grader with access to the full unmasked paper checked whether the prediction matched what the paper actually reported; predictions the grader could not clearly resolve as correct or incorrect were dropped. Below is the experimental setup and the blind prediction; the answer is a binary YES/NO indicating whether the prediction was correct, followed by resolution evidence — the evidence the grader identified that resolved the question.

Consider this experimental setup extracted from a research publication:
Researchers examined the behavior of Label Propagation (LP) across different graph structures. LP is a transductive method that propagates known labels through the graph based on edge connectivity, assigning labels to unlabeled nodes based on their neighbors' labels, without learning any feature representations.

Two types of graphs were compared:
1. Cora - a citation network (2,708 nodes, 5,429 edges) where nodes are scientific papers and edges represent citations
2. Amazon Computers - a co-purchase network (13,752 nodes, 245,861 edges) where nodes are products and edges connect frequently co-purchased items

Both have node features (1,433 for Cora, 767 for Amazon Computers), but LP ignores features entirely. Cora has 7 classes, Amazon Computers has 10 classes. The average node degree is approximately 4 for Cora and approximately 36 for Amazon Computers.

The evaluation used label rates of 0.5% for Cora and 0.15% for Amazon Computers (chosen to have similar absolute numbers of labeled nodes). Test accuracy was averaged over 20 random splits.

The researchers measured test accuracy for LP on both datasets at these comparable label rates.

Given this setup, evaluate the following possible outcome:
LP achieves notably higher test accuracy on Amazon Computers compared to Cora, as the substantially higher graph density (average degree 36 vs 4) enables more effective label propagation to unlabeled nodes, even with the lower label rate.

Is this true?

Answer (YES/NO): YES